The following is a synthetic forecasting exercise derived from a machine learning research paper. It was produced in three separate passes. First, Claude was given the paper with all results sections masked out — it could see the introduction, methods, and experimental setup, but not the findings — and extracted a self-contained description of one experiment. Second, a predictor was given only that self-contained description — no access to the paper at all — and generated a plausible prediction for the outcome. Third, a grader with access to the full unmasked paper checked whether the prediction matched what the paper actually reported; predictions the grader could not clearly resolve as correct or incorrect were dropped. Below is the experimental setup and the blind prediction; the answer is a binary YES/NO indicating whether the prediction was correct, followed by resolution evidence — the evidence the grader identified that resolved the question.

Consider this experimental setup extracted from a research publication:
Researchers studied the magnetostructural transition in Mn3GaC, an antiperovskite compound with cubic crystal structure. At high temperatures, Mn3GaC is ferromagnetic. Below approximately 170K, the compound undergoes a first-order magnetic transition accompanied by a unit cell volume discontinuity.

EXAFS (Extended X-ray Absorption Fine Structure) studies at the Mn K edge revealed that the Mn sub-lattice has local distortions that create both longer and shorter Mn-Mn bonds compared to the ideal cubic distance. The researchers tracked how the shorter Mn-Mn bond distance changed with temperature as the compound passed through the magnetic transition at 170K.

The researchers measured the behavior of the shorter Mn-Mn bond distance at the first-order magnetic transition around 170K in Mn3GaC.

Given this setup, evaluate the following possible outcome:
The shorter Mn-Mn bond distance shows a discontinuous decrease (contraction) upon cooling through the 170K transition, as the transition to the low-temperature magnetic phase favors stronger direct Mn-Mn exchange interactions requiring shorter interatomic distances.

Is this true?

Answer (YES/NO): YES